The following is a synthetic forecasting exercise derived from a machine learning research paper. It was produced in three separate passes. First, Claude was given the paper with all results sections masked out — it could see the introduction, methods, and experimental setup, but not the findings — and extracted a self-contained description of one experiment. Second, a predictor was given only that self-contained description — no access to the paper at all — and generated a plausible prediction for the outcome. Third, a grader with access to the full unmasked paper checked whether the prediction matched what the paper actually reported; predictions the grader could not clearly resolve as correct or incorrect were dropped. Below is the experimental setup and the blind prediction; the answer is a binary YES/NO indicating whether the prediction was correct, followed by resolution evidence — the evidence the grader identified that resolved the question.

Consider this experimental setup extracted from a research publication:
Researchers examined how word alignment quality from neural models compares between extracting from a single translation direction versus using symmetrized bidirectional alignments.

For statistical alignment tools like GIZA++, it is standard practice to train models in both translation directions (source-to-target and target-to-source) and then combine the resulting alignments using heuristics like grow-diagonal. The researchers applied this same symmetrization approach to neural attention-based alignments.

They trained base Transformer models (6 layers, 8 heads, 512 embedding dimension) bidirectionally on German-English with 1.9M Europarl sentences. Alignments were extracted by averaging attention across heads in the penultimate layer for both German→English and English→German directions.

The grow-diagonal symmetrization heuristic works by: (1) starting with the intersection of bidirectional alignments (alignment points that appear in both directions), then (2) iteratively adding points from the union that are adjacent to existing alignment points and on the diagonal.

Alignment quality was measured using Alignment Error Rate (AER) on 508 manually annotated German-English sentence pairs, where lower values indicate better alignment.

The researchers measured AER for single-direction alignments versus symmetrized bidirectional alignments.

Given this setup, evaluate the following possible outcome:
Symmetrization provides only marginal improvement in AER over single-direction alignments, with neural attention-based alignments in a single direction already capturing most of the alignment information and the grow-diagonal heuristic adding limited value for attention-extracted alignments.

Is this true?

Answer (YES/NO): NO